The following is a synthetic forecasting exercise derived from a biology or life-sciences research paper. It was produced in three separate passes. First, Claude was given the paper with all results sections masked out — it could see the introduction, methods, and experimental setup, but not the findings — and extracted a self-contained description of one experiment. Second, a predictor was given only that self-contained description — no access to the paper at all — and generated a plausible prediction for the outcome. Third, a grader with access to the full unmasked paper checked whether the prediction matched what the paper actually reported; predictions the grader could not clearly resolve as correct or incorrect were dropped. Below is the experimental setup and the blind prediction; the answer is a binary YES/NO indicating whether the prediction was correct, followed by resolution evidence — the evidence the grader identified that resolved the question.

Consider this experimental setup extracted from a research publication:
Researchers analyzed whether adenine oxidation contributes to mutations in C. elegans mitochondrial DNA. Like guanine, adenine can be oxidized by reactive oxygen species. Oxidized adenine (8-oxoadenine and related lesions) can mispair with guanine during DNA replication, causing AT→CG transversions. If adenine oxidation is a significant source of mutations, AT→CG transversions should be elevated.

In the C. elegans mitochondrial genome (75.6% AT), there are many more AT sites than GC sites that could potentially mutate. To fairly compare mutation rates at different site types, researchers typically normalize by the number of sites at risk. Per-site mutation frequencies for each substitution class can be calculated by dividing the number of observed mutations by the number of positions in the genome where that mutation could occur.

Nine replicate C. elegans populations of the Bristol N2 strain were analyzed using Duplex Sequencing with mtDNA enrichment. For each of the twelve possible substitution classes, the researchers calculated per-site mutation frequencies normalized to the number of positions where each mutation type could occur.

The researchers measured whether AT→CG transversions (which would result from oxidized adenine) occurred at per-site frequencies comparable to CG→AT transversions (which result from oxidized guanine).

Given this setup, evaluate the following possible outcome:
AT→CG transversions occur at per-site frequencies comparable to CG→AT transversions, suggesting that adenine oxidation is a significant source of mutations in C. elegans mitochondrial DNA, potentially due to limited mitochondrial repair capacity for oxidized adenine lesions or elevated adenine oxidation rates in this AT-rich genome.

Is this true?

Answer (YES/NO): NO